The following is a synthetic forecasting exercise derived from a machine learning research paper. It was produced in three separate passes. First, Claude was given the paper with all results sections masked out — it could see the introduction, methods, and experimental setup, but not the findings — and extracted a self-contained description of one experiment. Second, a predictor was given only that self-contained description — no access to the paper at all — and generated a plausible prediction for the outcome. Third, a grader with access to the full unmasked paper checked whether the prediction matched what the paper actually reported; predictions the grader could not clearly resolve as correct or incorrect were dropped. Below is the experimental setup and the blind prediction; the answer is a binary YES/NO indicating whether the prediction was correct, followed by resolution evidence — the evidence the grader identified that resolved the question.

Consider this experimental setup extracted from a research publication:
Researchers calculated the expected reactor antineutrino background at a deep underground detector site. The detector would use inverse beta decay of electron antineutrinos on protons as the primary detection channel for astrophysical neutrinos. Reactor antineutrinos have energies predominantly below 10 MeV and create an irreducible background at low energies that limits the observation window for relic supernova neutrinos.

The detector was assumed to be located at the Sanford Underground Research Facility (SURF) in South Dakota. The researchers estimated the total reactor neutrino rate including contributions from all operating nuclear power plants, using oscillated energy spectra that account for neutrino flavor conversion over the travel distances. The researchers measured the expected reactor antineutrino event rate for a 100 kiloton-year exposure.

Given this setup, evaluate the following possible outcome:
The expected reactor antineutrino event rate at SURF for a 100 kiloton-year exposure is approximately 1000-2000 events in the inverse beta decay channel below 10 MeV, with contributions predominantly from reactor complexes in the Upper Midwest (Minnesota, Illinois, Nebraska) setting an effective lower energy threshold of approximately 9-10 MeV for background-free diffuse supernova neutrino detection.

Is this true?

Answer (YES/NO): NO